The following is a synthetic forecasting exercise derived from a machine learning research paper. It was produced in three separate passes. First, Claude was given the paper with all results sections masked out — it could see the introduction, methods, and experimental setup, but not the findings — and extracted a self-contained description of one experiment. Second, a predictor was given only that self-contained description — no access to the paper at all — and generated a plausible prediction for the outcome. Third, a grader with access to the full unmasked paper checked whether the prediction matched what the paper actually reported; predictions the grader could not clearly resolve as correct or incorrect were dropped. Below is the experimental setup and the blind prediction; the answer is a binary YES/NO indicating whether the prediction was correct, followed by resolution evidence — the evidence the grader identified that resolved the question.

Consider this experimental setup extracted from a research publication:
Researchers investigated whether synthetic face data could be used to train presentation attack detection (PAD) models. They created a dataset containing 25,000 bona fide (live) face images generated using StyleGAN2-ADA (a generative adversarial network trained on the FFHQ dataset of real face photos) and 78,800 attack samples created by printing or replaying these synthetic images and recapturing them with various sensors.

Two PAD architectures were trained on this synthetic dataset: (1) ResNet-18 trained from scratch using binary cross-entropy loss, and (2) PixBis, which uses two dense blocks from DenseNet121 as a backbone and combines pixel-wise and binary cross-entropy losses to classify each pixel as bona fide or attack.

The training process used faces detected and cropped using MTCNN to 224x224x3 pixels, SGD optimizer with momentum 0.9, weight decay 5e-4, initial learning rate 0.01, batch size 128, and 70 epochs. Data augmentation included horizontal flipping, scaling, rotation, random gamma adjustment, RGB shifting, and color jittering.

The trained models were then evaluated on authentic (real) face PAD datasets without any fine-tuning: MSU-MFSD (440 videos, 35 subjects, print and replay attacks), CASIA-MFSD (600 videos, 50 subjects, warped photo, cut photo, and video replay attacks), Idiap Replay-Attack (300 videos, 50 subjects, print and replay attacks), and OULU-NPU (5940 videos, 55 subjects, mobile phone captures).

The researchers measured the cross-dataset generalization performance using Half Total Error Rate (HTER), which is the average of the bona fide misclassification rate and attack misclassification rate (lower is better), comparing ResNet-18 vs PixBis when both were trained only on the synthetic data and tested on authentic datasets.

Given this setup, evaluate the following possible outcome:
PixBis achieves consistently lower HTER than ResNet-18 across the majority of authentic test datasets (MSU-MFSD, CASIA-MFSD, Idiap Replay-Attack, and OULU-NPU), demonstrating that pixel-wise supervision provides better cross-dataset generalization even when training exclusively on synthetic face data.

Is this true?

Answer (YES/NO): NO